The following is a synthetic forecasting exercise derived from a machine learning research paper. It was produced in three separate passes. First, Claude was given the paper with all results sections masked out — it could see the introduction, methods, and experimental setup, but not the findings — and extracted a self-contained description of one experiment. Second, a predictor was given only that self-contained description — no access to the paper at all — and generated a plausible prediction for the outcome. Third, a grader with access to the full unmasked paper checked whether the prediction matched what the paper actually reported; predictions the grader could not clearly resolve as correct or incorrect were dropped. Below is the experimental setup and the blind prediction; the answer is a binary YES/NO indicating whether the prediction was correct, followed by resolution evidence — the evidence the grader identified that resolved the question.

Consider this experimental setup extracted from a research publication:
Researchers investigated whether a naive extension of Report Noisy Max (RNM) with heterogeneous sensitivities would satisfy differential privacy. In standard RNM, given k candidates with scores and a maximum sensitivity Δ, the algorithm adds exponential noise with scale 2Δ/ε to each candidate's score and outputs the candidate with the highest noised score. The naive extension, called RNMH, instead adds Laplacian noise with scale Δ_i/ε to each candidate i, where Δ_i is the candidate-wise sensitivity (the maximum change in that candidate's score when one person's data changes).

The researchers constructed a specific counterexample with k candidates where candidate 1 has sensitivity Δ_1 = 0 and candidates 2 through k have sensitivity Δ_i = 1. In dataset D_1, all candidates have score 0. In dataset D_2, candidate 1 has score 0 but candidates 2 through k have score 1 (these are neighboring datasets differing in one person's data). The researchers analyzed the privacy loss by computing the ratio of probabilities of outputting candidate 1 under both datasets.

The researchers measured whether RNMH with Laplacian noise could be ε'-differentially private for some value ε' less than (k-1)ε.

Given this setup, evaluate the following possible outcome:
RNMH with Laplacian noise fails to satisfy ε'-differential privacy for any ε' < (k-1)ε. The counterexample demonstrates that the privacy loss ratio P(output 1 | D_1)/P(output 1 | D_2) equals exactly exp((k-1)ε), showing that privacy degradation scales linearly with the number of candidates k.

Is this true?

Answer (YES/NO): YES